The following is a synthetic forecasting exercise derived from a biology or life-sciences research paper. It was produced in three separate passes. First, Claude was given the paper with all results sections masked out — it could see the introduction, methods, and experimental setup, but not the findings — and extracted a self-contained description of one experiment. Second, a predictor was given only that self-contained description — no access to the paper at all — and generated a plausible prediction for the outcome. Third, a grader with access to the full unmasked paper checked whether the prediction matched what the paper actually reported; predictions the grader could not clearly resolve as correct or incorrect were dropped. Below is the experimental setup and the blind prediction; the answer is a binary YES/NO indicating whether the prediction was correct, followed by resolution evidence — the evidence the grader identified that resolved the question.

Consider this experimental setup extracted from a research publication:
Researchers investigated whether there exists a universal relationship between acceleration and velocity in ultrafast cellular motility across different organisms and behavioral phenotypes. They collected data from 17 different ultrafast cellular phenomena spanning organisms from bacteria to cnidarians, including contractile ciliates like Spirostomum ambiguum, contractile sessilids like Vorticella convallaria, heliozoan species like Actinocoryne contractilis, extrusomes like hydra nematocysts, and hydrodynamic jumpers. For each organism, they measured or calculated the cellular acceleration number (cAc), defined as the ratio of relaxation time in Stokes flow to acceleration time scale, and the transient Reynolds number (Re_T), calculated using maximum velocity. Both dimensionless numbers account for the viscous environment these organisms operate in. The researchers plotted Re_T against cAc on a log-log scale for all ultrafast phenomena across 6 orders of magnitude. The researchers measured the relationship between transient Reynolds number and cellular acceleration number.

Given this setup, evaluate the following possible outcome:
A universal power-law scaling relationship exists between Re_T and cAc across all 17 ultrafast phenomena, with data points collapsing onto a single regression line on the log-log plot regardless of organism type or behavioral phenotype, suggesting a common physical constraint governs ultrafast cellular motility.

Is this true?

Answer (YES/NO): YES